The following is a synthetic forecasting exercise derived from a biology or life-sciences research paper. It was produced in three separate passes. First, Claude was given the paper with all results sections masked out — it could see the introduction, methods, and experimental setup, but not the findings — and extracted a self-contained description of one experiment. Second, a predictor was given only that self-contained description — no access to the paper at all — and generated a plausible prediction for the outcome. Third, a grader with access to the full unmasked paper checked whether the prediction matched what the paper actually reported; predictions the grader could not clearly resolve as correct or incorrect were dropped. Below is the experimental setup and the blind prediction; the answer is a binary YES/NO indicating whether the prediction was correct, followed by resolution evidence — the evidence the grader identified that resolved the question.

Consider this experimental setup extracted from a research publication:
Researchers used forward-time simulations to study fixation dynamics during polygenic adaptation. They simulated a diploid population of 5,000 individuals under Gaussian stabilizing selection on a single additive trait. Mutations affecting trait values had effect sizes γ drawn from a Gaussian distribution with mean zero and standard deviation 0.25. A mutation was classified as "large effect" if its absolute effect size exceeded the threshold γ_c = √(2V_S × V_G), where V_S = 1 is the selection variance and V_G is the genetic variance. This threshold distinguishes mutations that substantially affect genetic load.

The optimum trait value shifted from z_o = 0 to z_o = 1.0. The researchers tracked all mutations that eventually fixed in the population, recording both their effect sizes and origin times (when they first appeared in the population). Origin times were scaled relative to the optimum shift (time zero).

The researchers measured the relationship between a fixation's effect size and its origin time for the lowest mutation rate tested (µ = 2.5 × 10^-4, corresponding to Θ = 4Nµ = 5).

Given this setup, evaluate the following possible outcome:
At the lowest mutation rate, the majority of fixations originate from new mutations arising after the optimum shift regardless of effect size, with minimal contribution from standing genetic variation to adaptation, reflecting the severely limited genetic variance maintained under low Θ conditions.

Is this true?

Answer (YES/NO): NO